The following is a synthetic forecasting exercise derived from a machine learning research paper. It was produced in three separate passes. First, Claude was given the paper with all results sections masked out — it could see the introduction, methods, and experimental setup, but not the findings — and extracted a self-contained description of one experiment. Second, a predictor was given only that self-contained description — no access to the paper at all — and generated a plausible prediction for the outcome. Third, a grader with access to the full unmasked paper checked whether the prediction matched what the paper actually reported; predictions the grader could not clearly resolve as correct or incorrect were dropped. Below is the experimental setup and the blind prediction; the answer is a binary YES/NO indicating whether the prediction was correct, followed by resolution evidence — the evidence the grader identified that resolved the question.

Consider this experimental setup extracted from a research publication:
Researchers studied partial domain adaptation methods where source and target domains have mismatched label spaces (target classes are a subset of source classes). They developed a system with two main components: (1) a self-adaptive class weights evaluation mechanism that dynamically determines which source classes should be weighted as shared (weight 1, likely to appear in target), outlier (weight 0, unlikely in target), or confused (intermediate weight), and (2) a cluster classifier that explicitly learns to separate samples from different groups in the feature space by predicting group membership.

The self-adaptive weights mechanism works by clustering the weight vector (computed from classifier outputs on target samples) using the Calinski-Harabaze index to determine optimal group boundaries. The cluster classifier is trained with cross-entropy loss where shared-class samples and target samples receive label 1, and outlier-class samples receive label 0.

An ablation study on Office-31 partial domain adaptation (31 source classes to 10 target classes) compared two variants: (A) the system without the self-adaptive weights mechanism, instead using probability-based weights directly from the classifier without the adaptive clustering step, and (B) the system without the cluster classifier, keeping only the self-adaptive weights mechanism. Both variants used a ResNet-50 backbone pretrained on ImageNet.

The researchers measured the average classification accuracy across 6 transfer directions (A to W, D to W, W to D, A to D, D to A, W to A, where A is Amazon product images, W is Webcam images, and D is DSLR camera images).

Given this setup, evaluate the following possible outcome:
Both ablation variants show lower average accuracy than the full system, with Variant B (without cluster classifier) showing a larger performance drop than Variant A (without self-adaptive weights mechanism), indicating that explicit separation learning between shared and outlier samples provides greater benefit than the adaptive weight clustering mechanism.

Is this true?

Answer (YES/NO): NO